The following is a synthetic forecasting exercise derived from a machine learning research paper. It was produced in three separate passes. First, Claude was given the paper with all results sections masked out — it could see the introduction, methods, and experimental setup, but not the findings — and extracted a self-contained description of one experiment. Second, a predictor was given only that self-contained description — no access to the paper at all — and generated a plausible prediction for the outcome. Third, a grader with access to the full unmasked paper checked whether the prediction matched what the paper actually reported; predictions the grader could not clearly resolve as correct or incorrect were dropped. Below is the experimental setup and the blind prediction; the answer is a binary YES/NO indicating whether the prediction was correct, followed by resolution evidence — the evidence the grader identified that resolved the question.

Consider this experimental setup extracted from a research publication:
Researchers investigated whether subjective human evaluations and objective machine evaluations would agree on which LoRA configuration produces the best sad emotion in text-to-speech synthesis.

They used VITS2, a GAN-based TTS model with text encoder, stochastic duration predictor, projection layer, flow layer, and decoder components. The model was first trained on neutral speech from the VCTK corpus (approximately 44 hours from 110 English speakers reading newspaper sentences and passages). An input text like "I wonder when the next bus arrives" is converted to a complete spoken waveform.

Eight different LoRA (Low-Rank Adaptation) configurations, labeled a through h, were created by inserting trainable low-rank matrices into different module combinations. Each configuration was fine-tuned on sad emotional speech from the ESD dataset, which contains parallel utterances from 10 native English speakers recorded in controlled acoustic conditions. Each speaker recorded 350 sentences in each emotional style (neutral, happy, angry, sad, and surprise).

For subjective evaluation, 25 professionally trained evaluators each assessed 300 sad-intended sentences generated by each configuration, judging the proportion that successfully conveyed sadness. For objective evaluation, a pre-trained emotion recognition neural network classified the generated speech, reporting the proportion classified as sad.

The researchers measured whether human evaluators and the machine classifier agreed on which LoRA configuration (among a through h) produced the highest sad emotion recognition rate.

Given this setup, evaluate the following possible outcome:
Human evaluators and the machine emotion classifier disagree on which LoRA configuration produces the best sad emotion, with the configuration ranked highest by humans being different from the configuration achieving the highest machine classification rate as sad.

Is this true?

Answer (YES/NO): YES